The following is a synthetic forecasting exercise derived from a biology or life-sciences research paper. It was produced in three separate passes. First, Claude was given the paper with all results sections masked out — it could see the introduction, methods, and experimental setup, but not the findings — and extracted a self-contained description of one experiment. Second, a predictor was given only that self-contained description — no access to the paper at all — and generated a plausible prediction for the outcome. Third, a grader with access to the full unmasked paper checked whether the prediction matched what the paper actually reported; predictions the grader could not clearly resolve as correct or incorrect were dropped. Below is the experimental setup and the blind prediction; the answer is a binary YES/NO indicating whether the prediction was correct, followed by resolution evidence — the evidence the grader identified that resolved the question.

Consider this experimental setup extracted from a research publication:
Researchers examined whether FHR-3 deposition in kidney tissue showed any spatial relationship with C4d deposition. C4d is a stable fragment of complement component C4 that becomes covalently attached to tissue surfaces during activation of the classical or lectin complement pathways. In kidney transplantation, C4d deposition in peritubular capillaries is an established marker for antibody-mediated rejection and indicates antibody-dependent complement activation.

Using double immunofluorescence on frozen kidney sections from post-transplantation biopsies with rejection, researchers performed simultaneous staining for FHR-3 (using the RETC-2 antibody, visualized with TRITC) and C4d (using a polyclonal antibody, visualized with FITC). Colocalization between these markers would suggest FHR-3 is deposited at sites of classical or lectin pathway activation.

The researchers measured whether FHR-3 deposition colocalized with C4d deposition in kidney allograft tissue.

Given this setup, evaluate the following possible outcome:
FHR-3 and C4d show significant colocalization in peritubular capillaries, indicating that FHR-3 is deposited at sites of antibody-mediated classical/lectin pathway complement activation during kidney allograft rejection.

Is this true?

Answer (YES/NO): NO